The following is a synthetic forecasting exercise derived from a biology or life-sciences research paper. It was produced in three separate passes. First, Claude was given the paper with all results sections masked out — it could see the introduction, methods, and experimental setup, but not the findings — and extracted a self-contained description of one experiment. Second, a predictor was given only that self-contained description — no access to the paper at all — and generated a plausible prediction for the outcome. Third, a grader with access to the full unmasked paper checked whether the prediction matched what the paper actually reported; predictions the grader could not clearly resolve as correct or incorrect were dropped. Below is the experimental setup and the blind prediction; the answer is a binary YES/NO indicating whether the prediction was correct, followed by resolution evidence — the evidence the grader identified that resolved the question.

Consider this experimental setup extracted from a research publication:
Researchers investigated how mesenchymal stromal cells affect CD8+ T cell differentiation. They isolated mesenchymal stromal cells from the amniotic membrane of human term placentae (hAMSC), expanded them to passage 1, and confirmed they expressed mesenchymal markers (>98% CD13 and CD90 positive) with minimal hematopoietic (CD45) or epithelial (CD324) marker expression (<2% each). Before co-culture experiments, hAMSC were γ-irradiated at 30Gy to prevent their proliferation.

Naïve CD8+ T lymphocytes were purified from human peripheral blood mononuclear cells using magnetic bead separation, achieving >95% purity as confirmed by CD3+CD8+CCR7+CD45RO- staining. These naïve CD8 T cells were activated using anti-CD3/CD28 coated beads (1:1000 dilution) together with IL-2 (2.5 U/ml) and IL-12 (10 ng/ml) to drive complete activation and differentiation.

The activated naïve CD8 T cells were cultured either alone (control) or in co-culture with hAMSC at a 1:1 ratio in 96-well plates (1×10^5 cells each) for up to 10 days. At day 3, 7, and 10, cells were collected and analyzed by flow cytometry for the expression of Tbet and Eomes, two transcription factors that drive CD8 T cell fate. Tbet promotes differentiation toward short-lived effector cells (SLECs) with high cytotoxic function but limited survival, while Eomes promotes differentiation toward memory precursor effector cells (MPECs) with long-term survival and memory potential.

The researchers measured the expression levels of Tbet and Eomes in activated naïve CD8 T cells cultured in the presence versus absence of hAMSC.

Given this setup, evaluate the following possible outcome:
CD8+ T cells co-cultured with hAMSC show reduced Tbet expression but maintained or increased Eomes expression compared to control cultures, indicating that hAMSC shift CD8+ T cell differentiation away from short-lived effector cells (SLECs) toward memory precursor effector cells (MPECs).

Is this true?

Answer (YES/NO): NO